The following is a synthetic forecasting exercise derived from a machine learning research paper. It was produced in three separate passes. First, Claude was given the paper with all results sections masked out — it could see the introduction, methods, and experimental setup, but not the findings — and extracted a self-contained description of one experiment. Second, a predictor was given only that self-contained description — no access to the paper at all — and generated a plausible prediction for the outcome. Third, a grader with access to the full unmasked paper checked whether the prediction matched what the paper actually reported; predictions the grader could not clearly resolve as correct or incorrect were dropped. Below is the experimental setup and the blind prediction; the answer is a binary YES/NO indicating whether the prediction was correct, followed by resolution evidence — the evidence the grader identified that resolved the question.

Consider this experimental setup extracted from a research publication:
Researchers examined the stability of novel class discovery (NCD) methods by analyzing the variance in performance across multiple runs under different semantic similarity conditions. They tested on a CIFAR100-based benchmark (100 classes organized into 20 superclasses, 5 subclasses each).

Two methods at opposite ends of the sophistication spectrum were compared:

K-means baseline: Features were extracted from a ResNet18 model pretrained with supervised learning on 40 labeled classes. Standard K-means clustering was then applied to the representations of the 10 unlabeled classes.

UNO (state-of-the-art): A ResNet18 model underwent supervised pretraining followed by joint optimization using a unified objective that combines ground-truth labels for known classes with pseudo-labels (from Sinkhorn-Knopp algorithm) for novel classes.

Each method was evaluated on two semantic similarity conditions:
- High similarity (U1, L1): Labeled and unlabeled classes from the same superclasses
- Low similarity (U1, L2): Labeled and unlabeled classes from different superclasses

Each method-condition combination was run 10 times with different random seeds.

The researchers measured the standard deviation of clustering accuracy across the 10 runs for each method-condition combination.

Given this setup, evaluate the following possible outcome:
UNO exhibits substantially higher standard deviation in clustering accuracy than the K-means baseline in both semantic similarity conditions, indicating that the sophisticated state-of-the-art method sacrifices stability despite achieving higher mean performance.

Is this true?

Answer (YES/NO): NO